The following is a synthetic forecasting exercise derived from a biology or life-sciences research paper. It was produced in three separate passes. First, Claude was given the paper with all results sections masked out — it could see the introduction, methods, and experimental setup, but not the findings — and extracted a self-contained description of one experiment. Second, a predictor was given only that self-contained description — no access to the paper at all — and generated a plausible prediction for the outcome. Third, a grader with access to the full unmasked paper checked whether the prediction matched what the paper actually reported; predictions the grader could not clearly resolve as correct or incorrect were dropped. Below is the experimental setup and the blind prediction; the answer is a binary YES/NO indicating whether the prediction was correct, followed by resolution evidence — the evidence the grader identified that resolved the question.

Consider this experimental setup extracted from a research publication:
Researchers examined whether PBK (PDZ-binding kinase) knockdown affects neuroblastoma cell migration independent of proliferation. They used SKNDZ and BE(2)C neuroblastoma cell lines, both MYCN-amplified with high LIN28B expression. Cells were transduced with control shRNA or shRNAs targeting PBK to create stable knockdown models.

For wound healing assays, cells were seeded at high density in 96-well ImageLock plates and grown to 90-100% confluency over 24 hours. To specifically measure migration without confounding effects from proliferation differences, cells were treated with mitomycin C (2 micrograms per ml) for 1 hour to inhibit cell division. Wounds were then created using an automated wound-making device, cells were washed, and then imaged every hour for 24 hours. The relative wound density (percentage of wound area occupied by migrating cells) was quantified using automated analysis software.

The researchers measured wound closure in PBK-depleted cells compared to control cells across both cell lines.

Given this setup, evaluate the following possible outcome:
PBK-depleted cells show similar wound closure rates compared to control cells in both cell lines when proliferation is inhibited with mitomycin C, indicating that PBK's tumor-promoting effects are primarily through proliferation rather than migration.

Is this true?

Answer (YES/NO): NO